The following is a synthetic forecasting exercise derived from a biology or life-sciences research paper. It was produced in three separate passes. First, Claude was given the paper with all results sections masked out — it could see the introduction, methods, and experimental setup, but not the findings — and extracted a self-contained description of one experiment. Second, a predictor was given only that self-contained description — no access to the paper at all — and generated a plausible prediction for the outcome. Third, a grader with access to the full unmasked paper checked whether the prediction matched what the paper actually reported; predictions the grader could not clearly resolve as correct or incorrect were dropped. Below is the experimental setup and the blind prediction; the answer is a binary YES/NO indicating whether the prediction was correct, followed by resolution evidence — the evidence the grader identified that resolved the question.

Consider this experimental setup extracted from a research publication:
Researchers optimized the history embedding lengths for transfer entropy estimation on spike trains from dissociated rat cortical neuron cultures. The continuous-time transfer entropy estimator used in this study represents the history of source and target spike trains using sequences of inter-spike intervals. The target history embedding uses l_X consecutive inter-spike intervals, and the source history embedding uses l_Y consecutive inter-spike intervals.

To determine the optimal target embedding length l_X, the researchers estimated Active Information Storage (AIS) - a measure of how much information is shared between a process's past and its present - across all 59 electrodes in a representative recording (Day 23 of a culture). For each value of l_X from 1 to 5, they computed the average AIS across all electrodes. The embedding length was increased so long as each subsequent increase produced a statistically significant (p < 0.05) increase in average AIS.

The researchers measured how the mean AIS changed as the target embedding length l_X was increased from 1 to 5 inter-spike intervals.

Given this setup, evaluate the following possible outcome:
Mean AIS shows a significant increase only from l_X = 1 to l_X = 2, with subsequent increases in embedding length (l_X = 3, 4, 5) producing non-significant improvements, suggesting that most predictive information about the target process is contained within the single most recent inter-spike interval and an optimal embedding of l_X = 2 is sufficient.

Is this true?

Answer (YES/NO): NO